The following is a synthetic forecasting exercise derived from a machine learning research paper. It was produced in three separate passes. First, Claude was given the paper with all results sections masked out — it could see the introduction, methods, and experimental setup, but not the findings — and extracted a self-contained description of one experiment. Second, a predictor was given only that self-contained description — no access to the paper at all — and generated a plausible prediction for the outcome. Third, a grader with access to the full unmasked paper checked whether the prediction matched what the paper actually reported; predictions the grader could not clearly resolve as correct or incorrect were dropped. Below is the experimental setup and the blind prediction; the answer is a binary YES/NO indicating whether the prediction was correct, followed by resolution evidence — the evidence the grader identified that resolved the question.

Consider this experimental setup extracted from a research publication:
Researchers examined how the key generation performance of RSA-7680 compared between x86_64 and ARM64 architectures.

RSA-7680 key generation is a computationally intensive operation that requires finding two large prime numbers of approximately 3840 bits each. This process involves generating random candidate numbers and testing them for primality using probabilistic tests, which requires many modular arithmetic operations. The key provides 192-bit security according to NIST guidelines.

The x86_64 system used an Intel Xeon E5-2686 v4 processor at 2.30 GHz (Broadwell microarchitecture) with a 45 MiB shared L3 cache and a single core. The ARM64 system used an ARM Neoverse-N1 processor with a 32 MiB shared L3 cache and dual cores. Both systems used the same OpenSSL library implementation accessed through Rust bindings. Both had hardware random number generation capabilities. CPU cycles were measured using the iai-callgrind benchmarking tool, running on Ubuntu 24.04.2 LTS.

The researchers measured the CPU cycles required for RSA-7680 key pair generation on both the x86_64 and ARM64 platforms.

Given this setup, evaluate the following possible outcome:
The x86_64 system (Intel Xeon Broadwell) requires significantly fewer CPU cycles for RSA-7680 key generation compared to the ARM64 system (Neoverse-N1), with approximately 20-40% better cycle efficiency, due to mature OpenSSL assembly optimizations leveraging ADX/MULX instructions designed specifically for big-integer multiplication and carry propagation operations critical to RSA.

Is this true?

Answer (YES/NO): NO